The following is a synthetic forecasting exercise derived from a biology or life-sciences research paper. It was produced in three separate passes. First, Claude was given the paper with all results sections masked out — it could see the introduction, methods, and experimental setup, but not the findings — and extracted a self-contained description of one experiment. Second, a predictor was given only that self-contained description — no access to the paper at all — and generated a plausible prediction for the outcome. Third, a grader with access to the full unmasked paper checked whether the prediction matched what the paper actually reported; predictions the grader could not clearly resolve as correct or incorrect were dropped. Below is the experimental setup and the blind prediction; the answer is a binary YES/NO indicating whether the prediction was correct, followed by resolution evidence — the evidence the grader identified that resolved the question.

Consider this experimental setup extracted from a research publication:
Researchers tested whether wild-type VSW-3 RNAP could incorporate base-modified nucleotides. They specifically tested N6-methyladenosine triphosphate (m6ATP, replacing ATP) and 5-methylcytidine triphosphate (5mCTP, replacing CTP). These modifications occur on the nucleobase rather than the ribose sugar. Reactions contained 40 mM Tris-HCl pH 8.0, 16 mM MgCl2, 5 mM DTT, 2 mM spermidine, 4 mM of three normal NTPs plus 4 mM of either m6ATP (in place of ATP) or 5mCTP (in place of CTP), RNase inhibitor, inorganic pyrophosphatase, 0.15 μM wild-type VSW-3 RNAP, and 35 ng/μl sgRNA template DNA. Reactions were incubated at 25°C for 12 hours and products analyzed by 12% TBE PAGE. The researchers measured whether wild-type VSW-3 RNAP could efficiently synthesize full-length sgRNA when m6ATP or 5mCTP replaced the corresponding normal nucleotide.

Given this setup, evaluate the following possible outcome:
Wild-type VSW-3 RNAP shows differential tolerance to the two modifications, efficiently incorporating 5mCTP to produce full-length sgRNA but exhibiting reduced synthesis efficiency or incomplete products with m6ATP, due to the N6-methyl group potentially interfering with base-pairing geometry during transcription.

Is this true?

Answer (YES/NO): NO